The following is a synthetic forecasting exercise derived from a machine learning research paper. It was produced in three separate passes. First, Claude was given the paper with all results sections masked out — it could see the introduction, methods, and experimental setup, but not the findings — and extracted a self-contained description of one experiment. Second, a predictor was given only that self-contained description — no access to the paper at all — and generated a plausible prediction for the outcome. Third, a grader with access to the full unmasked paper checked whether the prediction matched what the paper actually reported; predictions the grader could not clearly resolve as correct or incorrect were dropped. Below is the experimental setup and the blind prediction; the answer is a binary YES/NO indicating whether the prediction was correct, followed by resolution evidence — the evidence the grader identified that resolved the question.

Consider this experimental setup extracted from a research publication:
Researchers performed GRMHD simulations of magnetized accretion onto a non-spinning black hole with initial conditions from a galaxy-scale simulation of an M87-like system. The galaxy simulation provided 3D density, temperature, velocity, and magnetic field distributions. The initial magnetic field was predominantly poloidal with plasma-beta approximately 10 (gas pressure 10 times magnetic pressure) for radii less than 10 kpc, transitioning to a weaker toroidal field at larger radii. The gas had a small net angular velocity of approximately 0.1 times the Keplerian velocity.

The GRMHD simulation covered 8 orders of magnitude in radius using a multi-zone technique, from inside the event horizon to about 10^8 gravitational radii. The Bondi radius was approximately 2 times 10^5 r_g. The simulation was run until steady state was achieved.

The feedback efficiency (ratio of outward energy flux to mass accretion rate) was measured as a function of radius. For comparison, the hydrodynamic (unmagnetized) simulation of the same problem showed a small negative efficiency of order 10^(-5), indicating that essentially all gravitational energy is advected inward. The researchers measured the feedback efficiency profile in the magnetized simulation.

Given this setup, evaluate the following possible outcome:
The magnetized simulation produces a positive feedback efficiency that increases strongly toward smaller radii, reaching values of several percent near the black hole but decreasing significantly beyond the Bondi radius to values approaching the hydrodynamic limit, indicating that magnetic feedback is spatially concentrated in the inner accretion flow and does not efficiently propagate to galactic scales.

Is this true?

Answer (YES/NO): NO